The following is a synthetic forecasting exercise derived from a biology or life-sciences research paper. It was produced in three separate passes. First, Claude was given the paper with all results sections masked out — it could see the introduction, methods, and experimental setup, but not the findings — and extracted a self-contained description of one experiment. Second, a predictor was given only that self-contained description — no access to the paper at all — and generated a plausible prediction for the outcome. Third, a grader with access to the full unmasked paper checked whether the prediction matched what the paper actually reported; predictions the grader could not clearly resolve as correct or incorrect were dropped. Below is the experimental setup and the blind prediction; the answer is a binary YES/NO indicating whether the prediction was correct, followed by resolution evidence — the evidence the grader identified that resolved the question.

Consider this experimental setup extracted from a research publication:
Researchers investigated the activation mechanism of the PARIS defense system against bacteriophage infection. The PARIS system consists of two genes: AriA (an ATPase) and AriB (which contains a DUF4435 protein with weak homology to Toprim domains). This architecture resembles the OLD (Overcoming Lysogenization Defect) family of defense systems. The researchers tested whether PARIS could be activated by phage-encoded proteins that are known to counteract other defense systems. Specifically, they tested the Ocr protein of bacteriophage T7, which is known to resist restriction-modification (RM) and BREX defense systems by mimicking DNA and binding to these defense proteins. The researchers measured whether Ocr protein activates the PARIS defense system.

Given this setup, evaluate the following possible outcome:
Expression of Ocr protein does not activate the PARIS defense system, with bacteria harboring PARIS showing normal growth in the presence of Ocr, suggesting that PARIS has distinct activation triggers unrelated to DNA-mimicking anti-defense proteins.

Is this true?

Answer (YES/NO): NO